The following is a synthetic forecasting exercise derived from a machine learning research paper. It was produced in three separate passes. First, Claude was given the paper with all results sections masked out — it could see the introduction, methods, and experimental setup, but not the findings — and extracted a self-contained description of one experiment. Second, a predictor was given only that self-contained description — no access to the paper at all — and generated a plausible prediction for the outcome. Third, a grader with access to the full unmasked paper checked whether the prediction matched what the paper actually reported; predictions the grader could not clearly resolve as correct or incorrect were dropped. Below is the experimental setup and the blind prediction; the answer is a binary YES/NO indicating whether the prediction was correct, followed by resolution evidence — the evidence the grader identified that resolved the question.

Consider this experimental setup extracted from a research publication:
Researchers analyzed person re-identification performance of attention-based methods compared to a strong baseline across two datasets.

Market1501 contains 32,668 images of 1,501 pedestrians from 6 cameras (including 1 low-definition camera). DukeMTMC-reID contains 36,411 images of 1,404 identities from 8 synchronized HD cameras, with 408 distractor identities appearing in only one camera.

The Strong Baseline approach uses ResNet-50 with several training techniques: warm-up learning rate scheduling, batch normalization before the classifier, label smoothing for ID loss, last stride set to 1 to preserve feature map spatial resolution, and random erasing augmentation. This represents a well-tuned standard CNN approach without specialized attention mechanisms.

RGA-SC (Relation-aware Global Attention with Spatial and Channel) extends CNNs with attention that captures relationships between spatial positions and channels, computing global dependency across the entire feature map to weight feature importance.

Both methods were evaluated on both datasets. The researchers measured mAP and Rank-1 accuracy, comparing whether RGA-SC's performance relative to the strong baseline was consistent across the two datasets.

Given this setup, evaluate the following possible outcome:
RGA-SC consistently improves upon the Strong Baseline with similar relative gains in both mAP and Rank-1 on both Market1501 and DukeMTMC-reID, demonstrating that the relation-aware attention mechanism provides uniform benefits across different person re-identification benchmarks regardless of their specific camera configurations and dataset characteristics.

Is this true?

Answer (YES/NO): NO